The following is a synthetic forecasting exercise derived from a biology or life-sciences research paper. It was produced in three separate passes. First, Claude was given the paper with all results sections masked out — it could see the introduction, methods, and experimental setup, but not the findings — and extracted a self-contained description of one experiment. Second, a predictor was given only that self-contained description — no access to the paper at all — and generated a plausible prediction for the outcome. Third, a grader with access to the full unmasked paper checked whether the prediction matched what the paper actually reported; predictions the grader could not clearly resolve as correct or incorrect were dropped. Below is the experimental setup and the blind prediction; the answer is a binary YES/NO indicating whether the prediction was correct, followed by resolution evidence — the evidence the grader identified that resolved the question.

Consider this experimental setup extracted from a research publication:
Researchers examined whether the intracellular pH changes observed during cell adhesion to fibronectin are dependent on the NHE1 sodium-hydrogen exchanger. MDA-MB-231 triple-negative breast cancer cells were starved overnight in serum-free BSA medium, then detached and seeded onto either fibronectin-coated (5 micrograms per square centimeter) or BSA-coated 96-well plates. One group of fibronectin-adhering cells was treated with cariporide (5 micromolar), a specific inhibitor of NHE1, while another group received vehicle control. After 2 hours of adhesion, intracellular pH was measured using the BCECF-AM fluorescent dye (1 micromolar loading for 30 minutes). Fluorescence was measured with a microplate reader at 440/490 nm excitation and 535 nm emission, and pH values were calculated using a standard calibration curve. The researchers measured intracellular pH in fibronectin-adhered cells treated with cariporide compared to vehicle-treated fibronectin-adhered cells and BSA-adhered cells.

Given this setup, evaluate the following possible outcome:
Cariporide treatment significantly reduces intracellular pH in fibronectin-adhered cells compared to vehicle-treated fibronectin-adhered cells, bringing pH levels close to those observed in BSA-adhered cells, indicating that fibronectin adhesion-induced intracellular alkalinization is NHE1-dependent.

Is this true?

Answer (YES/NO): NO